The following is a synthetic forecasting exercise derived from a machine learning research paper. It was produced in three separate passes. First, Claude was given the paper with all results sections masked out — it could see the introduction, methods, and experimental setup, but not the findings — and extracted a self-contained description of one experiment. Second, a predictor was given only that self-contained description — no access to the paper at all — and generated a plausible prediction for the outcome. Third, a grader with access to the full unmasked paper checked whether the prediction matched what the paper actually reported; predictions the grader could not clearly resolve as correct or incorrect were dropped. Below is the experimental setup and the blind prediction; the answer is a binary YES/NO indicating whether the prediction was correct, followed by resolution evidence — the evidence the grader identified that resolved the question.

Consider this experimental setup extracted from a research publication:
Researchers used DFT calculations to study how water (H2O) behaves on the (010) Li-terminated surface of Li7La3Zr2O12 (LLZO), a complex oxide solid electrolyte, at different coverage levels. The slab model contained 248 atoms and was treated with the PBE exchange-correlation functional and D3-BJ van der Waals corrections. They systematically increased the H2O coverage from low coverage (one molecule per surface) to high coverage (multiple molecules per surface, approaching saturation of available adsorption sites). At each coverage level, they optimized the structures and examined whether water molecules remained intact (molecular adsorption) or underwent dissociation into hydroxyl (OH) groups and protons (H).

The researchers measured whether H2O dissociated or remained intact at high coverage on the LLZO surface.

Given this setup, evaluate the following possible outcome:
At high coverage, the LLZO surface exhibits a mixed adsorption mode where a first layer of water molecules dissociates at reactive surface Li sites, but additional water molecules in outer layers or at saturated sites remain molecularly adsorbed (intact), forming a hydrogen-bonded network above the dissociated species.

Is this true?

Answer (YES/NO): NO